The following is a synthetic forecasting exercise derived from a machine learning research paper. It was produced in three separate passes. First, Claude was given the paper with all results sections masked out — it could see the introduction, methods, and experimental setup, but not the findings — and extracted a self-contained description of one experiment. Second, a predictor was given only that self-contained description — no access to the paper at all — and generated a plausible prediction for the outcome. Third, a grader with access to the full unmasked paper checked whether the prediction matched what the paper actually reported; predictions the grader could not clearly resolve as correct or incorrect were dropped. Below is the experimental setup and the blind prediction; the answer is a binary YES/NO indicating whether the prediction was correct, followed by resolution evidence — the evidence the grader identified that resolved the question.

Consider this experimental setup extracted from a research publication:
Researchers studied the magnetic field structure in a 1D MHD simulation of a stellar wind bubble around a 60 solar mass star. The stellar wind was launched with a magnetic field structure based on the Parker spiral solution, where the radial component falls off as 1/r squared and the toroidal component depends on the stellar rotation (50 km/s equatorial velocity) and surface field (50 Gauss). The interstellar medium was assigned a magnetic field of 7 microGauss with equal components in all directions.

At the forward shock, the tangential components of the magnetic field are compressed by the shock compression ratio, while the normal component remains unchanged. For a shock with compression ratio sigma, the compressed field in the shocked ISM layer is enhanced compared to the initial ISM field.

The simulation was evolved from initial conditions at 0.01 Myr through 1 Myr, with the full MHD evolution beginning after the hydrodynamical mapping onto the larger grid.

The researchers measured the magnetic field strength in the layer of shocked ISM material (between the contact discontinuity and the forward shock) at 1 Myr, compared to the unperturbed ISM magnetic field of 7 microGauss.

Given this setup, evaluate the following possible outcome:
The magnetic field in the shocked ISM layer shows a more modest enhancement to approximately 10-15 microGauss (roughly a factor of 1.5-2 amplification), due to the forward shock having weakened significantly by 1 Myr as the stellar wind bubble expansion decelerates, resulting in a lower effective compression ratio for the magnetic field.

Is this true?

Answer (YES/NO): NO